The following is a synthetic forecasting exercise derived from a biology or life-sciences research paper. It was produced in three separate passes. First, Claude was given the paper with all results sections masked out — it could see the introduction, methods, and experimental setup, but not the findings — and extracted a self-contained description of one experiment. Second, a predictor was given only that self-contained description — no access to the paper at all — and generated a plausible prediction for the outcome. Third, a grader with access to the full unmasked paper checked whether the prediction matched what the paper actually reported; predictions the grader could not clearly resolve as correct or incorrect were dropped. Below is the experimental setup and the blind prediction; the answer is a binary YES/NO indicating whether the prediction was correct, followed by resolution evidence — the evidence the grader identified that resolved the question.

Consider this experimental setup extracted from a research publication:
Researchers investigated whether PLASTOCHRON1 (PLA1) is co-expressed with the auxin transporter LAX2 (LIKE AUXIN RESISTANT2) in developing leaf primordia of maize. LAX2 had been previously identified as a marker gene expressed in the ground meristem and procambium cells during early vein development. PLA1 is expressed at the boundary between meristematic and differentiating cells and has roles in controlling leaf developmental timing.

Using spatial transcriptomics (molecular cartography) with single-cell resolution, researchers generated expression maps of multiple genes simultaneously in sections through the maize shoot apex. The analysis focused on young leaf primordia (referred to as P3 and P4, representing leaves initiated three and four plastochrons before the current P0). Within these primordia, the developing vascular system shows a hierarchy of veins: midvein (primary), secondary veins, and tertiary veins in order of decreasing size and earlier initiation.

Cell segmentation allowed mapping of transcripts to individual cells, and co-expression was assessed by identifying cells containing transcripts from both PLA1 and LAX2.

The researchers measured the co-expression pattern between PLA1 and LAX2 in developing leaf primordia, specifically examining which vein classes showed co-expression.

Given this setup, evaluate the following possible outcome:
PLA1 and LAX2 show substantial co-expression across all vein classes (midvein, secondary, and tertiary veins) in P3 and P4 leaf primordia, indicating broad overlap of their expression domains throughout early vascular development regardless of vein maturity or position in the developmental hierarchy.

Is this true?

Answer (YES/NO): NO